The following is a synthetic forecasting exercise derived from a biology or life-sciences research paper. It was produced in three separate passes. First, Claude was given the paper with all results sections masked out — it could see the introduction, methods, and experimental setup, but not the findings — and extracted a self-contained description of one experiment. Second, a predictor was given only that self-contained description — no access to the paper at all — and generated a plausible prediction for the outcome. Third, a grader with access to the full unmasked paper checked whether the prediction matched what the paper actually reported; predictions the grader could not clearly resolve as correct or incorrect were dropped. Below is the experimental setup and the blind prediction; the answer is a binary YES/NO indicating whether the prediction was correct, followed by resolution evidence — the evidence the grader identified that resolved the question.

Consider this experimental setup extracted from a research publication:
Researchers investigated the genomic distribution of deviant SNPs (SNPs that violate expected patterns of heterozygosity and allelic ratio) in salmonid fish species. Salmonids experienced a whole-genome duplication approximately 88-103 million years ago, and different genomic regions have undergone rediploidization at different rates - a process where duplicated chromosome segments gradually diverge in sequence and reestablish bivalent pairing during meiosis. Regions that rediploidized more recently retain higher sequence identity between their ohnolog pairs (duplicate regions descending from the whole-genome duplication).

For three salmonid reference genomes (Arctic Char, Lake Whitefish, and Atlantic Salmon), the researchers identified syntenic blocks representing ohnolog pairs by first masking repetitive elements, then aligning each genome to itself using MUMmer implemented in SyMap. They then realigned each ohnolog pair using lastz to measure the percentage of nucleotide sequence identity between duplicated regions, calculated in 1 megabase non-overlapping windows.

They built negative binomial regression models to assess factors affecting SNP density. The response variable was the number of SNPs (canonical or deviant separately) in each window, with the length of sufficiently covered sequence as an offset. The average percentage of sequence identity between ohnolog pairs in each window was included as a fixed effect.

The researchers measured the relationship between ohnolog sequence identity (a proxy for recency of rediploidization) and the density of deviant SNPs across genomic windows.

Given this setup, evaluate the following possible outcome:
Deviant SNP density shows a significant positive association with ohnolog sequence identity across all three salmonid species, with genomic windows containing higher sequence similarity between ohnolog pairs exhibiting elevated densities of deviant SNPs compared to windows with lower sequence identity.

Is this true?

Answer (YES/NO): YES